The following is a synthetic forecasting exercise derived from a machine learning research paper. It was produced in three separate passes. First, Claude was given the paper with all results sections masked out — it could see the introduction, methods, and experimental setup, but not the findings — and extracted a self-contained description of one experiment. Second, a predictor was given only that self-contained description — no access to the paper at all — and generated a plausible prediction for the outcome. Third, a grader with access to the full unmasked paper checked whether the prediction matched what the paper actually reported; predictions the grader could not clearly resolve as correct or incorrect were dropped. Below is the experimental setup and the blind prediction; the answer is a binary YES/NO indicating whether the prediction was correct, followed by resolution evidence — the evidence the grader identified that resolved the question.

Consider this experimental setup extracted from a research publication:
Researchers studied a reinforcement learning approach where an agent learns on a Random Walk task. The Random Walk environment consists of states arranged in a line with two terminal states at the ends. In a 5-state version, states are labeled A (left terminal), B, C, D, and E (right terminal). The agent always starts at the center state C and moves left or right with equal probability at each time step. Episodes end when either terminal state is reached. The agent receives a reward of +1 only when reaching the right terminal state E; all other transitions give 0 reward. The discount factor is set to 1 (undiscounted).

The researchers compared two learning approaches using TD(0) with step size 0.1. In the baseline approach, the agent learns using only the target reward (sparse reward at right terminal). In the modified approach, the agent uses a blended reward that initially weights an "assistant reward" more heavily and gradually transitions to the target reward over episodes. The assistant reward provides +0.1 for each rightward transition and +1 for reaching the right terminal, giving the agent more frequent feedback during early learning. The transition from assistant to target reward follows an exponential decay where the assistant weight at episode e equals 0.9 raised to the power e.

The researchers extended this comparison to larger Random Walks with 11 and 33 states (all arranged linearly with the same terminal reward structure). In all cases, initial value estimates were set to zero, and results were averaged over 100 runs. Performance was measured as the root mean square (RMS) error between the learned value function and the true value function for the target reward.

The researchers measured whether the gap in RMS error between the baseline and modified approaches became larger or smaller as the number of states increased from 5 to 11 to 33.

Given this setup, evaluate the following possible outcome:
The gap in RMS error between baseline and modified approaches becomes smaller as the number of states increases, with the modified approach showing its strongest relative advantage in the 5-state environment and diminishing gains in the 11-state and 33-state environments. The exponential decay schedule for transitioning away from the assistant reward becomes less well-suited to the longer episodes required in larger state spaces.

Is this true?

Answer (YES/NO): NO